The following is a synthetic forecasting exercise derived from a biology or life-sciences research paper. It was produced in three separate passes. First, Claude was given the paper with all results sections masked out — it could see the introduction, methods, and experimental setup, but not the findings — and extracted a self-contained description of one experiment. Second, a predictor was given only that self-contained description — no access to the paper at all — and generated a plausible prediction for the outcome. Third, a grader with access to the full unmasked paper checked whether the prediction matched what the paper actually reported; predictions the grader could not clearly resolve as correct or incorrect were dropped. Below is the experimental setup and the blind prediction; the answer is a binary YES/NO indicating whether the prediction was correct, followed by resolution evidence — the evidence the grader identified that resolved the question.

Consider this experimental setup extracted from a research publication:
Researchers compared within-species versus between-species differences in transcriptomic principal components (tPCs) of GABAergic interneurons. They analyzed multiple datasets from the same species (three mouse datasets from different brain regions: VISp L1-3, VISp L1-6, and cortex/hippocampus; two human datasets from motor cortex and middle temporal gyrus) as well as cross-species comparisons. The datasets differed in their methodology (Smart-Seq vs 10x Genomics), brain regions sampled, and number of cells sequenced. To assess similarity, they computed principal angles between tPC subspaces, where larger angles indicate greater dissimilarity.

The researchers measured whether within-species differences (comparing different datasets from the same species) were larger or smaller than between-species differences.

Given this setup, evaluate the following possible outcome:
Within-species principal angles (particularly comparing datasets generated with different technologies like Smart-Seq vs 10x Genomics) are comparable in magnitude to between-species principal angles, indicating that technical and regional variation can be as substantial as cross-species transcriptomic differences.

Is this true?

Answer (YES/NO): NO